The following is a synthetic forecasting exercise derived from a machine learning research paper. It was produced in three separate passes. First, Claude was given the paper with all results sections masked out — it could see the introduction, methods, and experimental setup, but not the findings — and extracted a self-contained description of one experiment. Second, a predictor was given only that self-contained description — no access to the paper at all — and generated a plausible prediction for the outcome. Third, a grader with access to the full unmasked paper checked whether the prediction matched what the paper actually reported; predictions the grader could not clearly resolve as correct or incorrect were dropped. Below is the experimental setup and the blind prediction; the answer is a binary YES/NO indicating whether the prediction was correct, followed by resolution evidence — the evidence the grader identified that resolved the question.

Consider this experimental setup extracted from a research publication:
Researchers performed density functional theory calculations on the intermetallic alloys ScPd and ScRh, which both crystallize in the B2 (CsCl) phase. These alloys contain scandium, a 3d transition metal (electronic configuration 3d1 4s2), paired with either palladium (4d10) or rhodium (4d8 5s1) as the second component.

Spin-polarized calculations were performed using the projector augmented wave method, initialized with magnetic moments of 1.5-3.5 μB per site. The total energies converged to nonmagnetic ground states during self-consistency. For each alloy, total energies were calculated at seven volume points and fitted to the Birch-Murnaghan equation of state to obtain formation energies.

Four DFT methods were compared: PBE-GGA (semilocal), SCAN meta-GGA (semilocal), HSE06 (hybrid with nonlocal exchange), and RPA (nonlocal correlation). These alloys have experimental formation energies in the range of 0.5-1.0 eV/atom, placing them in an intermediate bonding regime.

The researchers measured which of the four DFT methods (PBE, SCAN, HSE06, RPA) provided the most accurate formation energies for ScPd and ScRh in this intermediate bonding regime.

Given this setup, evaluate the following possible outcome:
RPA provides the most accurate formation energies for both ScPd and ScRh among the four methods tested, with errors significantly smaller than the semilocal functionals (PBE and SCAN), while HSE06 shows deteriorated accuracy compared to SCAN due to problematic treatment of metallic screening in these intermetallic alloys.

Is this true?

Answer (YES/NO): NO